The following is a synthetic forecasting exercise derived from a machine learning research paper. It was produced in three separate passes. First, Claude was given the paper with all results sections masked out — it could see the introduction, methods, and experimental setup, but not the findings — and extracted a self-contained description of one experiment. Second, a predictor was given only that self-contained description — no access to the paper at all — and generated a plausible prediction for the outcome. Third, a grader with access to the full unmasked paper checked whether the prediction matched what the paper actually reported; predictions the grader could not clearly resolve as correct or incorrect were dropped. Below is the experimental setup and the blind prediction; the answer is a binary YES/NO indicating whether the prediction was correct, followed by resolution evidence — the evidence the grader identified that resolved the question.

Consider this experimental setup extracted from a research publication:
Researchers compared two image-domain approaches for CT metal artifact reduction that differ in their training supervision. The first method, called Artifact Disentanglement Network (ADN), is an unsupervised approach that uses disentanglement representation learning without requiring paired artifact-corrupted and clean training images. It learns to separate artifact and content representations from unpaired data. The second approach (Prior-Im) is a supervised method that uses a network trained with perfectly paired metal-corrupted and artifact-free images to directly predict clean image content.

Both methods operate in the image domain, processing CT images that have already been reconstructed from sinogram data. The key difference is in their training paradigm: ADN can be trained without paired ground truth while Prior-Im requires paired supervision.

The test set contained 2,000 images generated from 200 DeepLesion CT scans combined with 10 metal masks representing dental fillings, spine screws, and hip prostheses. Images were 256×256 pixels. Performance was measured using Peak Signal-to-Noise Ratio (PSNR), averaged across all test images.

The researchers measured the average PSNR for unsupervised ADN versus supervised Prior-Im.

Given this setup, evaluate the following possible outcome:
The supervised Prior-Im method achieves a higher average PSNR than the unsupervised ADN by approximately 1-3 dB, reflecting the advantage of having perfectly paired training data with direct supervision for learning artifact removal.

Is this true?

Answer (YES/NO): NO